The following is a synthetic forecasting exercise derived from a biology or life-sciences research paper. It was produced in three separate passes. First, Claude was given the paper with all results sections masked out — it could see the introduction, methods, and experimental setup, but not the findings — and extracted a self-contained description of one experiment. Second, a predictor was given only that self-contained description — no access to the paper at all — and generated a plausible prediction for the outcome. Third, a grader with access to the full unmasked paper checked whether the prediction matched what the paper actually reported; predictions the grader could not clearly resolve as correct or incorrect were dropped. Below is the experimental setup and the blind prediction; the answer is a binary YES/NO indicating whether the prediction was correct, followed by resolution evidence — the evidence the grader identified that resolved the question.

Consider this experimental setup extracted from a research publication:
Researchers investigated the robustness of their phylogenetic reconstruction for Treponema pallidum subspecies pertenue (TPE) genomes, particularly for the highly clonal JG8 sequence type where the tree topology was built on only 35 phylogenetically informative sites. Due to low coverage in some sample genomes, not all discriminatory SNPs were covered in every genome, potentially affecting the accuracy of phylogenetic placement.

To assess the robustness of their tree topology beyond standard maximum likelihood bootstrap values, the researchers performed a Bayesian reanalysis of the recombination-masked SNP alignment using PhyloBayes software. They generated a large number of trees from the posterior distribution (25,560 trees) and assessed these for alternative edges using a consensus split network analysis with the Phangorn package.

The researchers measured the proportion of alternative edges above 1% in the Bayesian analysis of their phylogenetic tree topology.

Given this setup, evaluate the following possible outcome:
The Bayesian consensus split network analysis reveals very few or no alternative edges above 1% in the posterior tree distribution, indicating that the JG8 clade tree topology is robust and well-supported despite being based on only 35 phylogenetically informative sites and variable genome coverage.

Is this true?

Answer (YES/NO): YES